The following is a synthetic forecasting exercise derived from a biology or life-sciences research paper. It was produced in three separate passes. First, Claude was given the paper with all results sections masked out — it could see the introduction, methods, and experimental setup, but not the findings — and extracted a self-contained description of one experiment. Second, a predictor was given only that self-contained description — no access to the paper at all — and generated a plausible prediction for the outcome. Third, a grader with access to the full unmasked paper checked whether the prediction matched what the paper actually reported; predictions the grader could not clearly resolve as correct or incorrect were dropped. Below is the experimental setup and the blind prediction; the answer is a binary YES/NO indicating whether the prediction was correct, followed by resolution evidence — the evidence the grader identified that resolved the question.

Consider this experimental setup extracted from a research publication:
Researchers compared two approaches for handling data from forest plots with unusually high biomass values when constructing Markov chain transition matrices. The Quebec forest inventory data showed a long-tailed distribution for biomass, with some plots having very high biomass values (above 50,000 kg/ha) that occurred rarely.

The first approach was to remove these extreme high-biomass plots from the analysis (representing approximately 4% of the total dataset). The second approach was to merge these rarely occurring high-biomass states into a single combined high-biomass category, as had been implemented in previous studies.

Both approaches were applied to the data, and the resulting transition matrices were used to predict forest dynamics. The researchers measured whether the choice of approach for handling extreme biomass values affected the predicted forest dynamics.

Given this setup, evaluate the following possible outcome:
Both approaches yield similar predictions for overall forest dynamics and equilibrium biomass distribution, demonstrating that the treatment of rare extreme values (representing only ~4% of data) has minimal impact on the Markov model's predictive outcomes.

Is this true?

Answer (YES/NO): YES